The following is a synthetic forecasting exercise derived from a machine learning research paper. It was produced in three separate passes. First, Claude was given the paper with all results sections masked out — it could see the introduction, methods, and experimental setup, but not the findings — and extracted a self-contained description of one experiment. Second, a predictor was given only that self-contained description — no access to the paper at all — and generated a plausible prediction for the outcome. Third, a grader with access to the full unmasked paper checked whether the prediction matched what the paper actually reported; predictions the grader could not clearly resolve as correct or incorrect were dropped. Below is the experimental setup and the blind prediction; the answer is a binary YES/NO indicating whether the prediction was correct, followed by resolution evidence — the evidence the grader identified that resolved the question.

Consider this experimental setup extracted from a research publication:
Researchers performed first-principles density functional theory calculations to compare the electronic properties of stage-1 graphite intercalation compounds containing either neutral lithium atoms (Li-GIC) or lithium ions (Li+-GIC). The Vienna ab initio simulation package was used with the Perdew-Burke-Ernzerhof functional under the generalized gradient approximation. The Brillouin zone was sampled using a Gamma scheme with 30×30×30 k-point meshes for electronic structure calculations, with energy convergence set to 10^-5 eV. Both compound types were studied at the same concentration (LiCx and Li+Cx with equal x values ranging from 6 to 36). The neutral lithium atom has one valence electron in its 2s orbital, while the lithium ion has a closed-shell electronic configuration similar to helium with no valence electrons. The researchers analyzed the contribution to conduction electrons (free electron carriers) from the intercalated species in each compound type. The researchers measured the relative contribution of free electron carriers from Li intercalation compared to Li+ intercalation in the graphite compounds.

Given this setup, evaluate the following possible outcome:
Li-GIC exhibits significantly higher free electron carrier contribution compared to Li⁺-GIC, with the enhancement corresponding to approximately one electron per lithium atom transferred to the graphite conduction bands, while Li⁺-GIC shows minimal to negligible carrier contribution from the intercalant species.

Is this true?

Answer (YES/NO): YES